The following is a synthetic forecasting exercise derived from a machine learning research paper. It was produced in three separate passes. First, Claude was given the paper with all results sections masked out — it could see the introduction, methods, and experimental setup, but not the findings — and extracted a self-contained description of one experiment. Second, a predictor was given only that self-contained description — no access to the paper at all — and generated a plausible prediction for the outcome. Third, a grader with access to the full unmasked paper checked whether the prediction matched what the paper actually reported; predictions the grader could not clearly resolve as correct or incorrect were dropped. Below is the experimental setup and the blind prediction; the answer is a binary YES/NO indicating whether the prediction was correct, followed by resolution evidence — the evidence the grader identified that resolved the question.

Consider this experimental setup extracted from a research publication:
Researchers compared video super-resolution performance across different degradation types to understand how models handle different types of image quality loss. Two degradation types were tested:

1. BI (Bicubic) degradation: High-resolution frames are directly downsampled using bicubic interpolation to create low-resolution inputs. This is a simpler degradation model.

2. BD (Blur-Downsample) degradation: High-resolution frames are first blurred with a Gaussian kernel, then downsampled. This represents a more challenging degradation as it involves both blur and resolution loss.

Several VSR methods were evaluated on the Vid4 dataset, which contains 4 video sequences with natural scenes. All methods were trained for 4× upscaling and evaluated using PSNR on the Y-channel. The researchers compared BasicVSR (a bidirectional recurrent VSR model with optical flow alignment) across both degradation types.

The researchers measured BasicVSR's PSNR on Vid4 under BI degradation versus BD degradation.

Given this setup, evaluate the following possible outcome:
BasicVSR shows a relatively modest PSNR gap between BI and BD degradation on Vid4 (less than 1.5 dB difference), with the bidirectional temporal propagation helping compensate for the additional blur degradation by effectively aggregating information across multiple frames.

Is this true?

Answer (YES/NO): NO